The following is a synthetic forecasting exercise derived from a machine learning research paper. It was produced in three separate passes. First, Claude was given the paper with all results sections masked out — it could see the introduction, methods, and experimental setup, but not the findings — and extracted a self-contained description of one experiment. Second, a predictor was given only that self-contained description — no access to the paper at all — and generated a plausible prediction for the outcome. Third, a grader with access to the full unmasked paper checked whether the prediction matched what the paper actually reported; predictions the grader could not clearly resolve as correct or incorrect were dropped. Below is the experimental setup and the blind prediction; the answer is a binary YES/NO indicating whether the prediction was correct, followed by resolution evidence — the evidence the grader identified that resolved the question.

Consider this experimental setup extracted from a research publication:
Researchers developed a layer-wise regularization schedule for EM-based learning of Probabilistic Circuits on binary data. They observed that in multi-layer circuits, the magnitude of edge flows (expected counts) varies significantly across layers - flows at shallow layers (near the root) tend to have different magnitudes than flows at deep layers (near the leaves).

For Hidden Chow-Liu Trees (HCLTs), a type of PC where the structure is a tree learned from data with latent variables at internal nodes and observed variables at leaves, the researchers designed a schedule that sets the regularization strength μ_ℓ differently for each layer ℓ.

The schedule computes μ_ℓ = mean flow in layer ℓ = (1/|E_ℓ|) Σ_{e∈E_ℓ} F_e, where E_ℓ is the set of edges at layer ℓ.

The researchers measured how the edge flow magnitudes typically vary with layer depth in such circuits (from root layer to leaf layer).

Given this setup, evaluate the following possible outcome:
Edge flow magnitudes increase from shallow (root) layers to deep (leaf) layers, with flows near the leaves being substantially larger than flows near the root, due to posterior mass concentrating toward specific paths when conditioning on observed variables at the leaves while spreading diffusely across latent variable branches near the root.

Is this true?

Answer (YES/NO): NO